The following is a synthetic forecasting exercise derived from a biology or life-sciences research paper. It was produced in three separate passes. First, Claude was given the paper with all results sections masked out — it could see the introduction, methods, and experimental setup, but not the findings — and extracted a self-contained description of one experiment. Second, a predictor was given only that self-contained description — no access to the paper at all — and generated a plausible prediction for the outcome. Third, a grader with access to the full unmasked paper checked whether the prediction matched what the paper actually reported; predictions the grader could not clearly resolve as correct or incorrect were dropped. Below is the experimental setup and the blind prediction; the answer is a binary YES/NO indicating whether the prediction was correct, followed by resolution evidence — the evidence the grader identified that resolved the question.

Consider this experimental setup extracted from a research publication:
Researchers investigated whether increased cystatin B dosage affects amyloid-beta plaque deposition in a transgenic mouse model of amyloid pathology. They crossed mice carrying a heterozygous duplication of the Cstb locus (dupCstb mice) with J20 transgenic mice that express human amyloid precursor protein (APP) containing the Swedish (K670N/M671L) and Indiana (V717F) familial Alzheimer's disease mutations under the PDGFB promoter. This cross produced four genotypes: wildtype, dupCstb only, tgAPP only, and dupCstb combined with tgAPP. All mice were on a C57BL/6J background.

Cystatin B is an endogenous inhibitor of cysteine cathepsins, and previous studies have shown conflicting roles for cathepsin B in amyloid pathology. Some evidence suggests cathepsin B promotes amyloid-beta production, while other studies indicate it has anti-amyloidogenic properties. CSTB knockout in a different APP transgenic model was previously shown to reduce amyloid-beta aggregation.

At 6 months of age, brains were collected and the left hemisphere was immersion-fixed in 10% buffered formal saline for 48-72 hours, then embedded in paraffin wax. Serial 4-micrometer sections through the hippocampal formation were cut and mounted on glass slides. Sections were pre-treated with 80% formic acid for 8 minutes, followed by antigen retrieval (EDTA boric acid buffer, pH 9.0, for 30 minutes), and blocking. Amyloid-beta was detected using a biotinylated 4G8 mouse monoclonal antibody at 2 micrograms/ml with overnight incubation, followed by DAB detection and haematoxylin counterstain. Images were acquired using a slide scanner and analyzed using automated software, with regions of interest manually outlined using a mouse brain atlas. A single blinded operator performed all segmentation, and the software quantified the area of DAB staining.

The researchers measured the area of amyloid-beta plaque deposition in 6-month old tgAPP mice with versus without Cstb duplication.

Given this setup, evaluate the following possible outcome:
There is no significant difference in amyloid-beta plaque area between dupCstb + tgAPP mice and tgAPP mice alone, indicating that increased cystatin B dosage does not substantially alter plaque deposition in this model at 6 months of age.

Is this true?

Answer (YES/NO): YES